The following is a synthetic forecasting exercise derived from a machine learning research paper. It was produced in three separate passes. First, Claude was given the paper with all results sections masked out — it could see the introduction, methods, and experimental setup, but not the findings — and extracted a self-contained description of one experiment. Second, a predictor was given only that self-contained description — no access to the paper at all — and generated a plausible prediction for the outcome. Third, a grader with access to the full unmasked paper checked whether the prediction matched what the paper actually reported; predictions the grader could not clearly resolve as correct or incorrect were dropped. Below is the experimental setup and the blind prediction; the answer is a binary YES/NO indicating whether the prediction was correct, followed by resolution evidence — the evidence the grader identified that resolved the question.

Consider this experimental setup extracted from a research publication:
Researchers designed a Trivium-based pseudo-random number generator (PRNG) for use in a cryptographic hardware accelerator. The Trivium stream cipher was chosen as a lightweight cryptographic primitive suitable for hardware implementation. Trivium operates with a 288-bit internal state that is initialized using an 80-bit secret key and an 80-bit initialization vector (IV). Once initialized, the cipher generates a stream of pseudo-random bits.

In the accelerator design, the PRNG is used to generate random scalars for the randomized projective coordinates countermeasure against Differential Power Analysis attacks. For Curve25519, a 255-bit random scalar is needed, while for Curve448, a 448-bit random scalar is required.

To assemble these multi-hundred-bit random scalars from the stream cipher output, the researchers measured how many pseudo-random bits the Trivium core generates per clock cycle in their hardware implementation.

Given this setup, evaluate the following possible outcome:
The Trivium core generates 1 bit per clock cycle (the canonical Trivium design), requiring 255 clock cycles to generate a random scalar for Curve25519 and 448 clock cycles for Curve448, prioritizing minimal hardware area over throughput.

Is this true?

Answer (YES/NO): NO